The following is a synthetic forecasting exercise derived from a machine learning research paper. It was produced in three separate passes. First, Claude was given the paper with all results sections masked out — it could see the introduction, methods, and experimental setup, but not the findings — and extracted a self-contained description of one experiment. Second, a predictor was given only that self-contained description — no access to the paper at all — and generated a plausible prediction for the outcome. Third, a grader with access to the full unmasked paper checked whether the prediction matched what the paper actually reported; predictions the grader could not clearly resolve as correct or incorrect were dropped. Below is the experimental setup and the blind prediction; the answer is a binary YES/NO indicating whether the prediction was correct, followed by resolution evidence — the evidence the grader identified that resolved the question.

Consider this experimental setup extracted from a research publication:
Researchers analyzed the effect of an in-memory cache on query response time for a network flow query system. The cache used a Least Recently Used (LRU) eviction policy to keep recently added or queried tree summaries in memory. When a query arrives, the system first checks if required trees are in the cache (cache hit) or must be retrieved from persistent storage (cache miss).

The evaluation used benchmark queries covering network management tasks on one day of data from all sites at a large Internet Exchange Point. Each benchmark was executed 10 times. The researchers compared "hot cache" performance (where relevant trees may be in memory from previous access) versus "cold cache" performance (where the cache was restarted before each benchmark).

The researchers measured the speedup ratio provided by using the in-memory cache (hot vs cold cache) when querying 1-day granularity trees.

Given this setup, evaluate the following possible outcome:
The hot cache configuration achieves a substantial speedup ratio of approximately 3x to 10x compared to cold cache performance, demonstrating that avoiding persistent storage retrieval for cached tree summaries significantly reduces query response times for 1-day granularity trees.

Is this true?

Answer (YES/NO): NO